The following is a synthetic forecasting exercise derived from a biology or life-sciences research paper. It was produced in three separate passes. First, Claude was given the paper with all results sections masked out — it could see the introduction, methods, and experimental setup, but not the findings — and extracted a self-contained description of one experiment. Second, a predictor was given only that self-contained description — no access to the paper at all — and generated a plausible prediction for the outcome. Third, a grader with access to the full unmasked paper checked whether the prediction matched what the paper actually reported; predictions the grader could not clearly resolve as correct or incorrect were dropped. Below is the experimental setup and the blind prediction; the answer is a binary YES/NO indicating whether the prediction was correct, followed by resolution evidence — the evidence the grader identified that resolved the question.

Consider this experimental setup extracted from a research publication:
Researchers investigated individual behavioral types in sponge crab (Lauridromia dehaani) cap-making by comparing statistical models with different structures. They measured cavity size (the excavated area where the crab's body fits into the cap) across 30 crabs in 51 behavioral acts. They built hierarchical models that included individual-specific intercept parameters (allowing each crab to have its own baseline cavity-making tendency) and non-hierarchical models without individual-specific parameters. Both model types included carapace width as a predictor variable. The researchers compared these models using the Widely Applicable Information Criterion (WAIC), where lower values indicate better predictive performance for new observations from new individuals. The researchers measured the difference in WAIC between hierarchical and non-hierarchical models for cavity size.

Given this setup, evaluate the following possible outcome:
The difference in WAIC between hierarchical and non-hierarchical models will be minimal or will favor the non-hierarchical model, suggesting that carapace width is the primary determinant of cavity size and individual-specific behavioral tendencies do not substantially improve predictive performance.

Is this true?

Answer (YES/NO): YES